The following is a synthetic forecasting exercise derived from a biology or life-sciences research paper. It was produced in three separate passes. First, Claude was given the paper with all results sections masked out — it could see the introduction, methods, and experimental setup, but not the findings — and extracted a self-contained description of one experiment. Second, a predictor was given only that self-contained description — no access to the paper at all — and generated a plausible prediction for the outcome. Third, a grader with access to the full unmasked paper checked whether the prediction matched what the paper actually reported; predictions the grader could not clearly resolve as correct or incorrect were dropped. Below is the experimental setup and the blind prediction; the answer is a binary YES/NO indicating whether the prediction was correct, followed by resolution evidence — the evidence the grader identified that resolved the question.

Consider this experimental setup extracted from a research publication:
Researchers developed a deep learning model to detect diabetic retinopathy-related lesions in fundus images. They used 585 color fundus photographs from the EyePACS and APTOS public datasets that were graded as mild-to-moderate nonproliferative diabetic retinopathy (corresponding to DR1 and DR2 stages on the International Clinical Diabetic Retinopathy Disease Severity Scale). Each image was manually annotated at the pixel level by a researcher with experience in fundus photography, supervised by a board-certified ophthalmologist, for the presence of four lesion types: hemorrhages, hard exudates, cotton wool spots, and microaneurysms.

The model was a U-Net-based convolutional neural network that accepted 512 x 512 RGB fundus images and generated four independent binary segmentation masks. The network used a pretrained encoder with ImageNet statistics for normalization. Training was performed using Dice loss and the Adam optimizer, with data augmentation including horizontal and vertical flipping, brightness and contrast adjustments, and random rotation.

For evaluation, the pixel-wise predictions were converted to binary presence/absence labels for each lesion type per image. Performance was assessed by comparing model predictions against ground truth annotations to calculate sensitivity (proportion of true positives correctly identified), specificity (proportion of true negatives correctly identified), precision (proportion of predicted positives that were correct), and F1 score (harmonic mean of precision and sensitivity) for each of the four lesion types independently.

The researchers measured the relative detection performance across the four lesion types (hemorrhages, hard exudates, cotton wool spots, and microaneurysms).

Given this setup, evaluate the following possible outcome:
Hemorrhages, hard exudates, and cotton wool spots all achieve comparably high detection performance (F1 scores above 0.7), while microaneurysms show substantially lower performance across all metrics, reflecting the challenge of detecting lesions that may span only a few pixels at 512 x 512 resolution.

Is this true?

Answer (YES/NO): NO